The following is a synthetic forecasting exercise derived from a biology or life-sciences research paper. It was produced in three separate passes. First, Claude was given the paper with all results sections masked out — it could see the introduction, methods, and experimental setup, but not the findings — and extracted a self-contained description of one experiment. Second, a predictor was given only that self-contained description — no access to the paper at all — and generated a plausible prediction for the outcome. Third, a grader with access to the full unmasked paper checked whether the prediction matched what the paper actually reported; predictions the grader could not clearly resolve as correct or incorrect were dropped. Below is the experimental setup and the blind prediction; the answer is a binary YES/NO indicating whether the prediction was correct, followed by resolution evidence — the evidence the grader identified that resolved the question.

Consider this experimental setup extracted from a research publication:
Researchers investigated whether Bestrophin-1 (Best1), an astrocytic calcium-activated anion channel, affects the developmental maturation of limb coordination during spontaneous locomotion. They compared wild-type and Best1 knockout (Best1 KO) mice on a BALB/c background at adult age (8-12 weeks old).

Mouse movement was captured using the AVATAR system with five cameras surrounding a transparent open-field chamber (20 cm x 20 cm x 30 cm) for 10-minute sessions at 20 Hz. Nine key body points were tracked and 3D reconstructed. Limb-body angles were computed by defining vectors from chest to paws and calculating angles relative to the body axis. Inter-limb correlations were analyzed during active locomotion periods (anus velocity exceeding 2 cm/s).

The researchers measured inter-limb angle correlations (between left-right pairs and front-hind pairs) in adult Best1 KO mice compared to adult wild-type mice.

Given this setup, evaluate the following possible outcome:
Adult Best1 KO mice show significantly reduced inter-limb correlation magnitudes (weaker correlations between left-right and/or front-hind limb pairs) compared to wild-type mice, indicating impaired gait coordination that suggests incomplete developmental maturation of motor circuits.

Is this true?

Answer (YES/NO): NO